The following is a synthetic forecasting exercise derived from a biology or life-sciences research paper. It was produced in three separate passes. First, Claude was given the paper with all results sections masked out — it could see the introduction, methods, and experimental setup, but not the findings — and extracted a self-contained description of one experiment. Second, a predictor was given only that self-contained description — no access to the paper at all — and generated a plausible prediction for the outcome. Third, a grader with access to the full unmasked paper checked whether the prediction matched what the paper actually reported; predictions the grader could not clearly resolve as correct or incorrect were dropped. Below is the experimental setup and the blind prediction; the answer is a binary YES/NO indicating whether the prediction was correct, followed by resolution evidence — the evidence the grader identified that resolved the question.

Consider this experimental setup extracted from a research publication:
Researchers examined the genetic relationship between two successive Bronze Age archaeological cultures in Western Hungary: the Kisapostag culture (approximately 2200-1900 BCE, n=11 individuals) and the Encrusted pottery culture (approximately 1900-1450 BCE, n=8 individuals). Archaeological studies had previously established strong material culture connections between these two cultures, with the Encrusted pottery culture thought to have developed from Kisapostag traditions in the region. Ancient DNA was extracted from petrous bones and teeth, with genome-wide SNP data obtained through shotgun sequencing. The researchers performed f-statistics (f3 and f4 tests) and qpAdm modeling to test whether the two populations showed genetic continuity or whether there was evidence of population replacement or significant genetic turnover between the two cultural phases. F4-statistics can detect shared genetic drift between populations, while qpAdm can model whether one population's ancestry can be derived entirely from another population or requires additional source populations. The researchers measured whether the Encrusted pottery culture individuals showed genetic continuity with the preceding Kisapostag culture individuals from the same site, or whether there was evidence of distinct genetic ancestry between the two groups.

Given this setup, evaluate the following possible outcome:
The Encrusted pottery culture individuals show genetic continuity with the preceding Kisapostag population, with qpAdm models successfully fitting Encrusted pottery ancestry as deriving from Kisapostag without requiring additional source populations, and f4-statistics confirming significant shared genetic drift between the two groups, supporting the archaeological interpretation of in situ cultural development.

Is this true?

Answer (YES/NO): NO